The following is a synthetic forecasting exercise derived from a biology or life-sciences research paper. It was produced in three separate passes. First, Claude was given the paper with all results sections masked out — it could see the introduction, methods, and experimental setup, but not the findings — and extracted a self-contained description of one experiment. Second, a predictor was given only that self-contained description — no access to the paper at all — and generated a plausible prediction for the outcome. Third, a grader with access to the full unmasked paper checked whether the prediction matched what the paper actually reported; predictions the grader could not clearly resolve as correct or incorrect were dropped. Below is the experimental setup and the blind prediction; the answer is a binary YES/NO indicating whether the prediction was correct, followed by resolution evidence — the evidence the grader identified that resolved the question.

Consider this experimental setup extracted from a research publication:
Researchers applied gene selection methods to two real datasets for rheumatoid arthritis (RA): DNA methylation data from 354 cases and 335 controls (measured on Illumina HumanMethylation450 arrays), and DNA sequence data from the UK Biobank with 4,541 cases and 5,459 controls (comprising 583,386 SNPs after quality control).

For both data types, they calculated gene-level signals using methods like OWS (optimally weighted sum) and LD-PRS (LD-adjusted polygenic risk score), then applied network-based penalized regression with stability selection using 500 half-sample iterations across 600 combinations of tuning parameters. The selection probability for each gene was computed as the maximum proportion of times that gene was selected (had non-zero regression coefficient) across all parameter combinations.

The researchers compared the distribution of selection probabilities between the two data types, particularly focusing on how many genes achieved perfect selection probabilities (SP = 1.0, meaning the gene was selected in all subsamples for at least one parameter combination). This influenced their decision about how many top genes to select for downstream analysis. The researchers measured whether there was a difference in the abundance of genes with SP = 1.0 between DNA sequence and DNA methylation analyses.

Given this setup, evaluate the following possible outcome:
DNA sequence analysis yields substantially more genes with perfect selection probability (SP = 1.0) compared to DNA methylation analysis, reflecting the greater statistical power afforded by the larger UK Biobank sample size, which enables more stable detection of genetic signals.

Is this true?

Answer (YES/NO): YES